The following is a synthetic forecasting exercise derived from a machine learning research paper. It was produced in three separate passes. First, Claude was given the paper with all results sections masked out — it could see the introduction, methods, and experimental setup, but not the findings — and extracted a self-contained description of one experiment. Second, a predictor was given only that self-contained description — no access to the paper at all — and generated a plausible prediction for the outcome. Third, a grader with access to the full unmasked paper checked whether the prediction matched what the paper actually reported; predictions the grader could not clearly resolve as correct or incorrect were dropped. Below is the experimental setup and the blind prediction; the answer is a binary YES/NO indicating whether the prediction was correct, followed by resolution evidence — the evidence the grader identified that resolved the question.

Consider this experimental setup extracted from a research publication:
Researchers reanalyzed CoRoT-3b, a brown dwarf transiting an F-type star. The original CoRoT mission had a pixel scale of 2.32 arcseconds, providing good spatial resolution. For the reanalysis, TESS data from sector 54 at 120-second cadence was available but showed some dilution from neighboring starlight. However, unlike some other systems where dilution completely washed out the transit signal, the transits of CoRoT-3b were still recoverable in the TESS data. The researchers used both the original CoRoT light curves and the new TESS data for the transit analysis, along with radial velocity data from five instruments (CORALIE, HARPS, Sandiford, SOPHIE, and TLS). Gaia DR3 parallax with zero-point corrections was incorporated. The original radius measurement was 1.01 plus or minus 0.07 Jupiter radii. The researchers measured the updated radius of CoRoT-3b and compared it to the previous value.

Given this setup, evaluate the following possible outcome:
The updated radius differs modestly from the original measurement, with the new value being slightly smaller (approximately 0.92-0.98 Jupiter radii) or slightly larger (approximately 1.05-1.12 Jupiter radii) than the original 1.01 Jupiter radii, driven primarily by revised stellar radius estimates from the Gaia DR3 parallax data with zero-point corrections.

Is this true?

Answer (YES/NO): YES